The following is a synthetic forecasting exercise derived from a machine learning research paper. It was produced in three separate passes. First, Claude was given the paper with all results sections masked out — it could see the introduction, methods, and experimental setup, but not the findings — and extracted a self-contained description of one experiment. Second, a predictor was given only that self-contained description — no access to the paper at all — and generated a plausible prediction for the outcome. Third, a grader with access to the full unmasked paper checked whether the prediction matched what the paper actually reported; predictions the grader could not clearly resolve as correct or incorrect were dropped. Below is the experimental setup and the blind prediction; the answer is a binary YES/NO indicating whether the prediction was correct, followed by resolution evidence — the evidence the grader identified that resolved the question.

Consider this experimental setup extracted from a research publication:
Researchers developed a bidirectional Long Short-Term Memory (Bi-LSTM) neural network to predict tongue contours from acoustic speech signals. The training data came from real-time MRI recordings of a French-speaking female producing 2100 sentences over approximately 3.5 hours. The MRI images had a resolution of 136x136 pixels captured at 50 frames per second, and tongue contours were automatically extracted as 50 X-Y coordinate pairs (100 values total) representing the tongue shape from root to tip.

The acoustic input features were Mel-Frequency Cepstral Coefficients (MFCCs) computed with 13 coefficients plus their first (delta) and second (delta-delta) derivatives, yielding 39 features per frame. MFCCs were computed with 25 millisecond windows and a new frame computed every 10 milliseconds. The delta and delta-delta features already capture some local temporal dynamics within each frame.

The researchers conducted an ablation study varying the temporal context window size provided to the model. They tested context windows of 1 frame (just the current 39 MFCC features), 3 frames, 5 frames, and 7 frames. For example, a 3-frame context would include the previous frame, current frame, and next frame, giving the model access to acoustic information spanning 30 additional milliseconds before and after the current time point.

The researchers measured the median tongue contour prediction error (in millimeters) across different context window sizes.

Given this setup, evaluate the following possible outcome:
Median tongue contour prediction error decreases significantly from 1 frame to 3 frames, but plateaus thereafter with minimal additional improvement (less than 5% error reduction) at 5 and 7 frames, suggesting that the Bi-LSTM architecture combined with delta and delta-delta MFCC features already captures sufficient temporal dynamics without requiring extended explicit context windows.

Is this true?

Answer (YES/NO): NO